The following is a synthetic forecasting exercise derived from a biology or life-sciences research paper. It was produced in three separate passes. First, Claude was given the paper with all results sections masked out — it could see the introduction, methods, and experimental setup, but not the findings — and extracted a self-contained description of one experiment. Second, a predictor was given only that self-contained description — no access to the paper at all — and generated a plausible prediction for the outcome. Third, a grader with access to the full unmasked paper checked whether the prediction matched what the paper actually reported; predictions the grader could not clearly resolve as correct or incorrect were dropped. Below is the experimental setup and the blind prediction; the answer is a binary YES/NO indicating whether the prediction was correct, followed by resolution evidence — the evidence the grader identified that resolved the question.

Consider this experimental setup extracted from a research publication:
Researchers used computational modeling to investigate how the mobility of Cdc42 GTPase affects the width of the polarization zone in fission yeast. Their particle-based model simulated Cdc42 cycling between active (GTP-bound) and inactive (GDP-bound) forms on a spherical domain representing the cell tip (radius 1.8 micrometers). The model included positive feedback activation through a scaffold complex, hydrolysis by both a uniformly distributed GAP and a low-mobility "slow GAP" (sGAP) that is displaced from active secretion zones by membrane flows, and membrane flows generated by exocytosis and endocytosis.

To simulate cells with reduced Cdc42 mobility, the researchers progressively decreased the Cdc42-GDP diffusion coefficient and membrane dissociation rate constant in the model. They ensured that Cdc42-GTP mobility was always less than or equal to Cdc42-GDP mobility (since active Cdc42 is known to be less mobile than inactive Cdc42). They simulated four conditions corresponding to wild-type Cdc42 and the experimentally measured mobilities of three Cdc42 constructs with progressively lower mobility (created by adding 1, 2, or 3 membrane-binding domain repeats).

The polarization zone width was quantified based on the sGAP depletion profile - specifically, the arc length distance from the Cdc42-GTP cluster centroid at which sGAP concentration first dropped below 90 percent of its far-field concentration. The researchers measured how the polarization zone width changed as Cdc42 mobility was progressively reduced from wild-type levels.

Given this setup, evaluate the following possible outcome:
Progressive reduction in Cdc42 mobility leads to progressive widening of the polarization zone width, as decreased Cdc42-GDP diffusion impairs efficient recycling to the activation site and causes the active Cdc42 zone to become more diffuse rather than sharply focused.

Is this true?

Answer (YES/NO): YES